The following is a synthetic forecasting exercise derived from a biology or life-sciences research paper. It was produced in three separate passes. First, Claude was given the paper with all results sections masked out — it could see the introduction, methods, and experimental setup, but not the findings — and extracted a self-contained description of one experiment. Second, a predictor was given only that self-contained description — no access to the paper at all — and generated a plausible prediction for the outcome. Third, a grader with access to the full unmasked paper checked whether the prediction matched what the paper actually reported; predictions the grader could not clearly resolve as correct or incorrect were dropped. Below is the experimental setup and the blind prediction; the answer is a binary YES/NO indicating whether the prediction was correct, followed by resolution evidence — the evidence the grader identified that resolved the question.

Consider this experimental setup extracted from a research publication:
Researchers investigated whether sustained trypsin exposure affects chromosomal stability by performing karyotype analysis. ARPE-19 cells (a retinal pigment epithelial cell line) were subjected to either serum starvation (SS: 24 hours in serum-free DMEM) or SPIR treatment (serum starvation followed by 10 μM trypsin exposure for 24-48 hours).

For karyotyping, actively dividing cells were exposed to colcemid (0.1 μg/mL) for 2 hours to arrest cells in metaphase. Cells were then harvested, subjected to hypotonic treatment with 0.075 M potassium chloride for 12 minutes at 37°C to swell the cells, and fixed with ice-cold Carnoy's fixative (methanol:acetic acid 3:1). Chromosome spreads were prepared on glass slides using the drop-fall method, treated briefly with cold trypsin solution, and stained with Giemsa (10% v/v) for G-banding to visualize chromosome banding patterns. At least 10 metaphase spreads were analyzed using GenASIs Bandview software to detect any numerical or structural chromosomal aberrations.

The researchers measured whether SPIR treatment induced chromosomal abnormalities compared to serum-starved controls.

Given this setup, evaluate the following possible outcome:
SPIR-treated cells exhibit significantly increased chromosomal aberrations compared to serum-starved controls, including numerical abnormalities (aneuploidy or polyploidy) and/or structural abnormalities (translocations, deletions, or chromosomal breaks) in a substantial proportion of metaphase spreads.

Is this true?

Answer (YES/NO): NO